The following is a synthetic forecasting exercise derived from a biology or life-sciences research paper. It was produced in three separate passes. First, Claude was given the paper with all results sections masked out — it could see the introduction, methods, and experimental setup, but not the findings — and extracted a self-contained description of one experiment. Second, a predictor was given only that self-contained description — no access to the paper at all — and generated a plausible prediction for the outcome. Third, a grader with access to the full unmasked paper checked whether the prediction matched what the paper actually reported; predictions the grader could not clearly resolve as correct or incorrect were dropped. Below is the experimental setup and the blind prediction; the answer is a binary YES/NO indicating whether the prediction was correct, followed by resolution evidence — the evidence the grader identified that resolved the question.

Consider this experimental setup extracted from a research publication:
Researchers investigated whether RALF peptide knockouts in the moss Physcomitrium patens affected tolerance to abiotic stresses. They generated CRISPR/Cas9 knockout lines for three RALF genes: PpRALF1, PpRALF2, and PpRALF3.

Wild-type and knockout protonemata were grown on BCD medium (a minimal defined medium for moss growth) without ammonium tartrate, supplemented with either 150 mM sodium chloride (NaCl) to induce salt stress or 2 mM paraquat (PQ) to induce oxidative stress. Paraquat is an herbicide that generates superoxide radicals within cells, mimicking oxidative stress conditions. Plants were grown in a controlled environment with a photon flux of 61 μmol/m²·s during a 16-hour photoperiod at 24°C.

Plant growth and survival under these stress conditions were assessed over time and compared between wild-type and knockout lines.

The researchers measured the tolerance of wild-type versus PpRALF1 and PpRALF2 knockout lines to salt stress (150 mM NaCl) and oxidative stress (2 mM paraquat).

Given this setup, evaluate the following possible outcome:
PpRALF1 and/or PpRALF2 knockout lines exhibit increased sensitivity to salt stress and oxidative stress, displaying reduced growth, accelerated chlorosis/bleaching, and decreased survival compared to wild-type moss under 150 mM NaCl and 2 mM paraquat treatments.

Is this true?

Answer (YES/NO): NO